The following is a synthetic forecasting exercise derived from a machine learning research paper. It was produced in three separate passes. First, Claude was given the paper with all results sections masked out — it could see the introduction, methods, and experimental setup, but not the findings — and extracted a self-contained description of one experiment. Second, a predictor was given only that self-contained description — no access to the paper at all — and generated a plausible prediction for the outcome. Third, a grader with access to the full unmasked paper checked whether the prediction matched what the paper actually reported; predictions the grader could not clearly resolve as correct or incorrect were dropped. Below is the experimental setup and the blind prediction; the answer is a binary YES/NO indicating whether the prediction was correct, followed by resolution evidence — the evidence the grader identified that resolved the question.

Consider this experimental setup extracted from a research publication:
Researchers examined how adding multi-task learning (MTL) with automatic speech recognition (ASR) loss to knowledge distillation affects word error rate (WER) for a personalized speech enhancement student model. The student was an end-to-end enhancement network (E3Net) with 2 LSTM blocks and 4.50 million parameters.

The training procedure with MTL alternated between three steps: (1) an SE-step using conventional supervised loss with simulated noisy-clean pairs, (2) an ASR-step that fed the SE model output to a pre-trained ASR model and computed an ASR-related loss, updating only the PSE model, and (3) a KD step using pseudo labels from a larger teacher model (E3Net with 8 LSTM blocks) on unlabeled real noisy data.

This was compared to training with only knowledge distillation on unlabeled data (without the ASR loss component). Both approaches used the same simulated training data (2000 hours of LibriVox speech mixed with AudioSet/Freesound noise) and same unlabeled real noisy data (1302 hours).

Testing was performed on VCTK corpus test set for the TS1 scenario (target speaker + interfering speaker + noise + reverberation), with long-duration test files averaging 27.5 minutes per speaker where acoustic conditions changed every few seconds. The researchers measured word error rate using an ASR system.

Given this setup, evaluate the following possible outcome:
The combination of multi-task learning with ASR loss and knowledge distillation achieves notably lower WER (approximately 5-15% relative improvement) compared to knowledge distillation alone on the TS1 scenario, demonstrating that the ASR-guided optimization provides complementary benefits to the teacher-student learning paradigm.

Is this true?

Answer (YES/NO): NO